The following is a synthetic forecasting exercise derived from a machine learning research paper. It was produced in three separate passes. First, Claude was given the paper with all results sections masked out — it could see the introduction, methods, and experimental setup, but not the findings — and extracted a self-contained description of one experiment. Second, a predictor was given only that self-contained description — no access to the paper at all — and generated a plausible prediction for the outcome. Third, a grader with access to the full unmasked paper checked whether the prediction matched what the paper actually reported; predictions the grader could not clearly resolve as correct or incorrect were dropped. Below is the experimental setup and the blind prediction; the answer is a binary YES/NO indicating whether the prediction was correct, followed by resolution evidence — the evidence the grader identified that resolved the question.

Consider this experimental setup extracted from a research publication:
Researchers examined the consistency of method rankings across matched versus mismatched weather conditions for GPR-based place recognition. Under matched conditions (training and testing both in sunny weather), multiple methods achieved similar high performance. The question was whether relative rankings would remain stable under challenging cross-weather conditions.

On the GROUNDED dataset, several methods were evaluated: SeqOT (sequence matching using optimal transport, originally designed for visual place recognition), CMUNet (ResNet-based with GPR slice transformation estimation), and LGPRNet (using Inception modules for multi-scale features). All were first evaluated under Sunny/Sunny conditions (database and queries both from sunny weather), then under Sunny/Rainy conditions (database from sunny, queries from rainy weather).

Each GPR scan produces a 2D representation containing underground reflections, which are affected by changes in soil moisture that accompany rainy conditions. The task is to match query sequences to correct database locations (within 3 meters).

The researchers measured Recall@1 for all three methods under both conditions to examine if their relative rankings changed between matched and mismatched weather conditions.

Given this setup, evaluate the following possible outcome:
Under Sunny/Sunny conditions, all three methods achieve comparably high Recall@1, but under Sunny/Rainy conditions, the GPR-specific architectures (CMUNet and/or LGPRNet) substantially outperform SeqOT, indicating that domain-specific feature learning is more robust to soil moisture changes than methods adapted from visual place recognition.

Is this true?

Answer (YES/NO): NO